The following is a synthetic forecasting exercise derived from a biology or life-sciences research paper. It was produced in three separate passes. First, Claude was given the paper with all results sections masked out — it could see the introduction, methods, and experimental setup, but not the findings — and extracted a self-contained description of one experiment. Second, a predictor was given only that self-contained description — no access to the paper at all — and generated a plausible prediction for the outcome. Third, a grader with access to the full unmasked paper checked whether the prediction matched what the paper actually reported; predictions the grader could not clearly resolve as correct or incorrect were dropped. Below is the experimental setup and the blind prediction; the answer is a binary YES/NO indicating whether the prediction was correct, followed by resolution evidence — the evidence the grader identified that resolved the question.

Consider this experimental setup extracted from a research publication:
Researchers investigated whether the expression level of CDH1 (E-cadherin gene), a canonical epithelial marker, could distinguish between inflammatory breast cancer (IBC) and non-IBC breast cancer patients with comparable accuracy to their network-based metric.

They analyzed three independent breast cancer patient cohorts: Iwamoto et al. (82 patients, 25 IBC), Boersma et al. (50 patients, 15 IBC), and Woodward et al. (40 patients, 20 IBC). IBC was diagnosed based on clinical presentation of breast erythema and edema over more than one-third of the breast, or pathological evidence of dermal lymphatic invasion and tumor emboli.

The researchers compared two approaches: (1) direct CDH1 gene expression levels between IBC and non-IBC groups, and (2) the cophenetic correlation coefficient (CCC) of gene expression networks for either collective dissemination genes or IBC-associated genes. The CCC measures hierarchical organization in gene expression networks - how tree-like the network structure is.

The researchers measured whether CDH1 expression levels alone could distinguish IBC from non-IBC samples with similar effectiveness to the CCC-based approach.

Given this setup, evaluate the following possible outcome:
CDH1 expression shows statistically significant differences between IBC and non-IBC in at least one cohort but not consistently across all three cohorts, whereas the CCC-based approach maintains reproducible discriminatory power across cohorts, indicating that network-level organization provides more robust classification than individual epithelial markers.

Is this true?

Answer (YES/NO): NO